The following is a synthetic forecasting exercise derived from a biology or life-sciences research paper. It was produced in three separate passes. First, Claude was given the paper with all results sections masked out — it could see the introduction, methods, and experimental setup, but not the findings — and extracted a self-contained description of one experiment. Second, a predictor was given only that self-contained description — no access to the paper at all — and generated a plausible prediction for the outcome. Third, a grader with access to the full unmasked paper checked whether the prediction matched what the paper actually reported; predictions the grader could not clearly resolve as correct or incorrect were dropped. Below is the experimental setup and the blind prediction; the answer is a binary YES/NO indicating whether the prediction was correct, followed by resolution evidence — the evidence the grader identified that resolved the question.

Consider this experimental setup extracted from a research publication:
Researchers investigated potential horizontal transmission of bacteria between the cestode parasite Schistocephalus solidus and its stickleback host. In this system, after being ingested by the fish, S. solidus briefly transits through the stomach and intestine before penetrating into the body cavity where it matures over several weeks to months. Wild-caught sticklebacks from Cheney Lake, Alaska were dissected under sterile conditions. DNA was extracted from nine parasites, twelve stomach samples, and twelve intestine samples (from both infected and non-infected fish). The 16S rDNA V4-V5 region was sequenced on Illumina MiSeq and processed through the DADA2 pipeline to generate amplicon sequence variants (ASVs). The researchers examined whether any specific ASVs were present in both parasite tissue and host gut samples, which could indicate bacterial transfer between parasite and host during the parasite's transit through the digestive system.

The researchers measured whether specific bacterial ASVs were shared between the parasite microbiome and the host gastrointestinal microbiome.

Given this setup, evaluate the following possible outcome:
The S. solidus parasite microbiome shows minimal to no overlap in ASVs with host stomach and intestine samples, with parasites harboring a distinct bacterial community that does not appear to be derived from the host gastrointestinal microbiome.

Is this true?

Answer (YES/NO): NO